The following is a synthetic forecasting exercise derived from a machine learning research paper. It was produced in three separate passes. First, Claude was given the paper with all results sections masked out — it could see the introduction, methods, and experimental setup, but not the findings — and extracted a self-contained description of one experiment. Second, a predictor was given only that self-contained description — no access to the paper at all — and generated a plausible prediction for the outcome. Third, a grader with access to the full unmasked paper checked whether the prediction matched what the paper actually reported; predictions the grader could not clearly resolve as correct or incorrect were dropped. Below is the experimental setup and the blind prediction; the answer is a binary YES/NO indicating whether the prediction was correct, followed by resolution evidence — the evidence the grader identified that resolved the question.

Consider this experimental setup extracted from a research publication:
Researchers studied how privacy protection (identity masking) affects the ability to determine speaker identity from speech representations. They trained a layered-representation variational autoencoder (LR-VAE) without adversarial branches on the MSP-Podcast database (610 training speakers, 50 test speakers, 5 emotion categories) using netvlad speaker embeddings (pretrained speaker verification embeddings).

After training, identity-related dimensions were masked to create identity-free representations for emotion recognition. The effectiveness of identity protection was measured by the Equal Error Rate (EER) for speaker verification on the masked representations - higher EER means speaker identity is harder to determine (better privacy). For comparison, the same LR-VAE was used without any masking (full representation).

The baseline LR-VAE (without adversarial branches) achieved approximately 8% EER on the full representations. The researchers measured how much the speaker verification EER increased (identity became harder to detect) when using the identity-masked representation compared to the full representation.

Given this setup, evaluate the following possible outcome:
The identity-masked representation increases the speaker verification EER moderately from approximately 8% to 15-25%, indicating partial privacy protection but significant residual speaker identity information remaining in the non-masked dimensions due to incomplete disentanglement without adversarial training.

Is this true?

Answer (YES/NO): NO